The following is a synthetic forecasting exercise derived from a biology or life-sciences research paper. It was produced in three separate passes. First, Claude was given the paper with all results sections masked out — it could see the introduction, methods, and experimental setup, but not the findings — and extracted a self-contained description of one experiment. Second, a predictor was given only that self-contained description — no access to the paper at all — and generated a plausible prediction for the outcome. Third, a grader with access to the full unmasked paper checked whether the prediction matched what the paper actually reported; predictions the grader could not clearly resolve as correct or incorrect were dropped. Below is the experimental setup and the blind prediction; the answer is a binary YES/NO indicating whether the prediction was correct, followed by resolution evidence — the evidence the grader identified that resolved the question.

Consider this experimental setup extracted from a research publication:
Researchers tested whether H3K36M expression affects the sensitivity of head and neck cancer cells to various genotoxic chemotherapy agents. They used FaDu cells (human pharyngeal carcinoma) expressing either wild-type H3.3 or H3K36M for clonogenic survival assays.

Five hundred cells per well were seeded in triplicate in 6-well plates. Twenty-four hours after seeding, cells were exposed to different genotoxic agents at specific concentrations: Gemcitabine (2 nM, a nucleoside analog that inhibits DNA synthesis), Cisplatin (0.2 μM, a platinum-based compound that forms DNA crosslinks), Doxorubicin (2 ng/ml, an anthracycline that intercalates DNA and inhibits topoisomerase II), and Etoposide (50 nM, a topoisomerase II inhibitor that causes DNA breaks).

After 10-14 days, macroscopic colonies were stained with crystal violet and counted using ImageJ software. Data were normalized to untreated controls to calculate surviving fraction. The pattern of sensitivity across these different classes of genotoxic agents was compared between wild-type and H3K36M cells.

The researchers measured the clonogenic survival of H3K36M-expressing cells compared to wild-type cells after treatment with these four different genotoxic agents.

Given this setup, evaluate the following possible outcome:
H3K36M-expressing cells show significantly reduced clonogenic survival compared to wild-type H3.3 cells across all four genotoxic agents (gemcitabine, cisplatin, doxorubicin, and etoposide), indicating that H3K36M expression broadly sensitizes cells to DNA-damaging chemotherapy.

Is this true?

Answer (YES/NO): NO